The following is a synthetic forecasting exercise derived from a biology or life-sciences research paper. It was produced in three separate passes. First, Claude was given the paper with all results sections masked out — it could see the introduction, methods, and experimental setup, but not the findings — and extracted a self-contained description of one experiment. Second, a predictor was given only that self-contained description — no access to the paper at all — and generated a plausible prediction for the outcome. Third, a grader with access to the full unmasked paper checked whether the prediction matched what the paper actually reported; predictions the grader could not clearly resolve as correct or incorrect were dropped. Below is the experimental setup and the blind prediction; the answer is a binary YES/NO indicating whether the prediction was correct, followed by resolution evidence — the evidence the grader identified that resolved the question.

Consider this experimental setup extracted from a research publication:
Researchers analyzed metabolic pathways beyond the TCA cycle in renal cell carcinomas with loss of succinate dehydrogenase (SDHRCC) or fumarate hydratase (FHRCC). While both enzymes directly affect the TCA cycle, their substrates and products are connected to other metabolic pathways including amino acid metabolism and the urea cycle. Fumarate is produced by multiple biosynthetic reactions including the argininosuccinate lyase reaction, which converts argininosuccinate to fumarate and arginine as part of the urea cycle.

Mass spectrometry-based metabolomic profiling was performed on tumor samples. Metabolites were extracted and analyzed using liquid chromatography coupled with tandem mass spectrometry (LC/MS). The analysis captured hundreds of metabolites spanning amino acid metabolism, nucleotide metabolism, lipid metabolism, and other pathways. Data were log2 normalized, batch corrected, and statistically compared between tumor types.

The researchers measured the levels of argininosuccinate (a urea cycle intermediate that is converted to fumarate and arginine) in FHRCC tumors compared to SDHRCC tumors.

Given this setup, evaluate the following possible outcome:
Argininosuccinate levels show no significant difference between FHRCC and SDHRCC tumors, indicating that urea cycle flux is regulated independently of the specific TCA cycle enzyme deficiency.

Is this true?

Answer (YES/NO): NO